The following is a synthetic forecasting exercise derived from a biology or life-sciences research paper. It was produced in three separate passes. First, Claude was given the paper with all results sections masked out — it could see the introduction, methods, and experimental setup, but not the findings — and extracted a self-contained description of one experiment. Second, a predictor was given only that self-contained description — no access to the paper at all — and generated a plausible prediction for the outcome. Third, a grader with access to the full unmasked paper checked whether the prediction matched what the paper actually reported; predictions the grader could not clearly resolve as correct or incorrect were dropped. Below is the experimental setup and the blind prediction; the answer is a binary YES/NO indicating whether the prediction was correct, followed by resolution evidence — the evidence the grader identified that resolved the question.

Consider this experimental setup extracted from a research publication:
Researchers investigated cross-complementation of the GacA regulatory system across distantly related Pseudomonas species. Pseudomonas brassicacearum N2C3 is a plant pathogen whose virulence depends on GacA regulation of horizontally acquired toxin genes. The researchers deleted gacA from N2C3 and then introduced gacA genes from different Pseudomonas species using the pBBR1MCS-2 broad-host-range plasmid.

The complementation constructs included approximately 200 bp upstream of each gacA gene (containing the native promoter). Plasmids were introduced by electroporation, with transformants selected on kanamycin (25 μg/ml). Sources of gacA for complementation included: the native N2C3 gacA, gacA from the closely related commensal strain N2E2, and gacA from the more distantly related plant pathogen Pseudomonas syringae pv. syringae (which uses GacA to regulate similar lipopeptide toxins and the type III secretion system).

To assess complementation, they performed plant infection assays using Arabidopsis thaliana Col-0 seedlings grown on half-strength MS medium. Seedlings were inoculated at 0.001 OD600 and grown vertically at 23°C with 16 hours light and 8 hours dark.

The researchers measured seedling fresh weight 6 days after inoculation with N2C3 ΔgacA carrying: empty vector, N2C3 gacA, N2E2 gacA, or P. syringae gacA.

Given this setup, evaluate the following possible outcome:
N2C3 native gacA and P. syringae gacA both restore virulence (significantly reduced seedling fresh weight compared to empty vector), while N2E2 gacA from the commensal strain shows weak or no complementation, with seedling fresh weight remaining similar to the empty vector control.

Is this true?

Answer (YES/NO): NO